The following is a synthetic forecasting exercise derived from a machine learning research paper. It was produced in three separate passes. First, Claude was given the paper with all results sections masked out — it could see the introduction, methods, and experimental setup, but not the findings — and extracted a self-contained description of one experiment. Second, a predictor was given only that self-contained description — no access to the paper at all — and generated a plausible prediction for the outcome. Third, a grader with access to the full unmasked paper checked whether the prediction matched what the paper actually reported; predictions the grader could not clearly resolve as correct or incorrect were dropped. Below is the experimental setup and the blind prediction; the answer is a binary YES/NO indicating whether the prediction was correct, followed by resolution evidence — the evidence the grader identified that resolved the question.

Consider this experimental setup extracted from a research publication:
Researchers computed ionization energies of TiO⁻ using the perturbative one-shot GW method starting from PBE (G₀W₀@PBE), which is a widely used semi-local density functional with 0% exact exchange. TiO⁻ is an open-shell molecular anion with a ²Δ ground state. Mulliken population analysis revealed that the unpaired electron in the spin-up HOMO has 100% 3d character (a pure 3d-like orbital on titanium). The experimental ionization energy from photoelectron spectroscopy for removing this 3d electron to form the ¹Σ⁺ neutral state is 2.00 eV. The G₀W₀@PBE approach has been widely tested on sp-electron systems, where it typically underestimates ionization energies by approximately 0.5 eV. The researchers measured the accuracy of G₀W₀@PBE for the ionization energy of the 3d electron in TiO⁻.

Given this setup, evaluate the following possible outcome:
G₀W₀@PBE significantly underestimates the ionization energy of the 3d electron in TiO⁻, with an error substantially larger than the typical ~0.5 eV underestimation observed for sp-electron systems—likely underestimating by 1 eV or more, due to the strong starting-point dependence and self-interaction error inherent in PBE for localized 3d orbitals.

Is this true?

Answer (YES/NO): YES